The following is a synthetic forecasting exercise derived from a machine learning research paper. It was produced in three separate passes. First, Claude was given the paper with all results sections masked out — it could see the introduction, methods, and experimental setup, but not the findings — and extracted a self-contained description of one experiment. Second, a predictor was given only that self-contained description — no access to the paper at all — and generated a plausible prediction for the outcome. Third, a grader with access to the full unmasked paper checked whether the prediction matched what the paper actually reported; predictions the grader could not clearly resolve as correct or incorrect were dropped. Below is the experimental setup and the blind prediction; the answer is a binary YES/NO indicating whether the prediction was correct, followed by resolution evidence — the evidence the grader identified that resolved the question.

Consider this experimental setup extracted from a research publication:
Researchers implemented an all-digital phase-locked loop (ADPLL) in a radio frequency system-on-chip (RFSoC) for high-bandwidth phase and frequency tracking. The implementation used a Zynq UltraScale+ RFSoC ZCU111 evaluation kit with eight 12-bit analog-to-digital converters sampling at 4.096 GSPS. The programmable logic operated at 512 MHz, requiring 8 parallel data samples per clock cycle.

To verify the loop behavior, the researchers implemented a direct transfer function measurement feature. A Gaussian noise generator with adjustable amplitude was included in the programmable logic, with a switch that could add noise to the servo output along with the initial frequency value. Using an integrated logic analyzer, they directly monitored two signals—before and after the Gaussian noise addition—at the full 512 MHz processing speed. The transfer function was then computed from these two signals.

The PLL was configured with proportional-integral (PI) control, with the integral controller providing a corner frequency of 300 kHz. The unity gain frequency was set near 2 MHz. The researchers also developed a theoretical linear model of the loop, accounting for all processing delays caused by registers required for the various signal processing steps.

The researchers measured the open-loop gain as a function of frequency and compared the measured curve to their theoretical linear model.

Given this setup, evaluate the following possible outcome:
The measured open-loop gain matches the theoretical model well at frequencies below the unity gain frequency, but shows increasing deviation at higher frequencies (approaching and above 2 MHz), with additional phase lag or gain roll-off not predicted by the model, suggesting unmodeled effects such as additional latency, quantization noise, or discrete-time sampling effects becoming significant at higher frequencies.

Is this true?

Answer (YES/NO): NO